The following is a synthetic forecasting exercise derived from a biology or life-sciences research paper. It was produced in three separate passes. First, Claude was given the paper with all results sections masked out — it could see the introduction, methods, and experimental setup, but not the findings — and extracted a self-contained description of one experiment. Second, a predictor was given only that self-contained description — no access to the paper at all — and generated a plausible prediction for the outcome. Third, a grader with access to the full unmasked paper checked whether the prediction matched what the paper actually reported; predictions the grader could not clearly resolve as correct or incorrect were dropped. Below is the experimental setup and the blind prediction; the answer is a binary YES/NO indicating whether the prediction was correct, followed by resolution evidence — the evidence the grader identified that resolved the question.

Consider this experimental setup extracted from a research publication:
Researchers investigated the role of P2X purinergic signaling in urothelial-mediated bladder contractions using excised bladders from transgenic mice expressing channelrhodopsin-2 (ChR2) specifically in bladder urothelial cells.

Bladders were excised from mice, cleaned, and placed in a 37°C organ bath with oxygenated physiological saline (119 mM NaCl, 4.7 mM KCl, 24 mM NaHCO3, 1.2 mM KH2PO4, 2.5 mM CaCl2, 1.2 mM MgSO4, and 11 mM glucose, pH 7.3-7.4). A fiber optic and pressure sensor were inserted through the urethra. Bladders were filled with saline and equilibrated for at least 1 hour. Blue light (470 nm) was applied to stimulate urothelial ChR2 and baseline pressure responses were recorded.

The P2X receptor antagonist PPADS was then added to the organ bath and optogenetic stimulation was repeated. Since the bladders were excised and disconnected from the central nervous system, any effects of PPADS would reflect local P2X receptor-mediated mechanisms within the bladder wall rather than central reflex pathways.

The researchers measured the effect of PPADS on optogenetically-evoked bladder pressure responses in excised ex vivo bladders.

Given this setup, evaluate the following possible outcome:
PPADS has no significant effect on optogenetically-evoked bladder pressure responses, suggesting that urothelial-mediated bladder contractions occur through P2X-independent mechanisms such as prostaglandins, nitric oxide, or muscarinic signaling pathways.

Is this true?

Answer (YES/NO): NO